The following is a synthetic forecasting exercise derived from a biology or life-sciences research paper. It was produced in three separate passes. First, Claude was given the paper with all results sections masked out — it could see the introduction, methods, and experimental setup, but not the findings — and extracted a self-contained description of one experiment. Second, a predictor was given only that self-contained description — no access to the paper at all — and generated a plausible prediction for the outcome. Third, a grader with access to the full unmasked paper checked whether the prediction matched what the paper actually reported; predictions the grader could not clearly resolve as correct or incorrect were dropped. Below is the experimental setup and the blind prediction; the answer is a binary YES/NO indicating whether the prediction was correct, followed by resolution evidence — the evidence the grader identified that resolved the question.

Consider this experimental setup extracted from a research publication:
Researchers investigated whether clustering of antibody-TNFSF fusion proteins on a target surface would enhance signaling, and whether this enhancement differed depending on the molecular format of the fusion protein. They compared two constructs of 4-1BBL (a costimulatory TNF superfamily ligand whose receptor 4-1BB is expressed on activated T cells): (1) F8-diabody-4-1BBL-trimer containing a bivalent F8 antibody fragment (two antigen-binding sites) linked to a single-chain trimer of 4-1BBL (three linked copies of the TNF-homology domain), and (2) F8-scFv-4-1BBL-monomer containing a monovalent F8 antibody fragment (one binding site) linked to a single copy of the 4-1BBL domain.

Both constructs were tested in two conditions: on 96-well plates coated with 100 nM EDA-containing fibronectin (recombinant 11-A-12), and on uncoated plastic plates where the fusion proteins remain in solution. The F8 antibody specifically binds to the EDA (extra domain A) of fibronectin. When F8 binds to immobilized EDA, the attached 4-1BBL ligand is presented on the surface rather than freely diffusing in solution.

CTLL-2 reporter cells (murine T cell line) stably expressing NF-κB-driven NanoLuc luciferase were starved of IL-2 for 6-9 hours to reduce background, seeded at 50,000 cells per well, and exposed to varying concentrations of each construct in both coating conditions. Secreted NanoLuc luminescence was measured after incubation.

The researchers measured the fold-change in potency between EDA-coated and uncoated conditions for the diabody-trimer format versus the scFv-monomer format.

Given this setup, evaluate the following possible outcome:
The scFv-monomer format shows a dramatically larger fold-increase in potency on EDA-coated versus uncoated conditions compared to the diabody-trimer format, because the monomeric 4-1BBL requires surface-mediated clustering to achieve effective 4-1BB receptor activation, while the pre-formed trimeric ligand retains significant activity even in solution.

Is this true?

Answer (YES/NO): YES